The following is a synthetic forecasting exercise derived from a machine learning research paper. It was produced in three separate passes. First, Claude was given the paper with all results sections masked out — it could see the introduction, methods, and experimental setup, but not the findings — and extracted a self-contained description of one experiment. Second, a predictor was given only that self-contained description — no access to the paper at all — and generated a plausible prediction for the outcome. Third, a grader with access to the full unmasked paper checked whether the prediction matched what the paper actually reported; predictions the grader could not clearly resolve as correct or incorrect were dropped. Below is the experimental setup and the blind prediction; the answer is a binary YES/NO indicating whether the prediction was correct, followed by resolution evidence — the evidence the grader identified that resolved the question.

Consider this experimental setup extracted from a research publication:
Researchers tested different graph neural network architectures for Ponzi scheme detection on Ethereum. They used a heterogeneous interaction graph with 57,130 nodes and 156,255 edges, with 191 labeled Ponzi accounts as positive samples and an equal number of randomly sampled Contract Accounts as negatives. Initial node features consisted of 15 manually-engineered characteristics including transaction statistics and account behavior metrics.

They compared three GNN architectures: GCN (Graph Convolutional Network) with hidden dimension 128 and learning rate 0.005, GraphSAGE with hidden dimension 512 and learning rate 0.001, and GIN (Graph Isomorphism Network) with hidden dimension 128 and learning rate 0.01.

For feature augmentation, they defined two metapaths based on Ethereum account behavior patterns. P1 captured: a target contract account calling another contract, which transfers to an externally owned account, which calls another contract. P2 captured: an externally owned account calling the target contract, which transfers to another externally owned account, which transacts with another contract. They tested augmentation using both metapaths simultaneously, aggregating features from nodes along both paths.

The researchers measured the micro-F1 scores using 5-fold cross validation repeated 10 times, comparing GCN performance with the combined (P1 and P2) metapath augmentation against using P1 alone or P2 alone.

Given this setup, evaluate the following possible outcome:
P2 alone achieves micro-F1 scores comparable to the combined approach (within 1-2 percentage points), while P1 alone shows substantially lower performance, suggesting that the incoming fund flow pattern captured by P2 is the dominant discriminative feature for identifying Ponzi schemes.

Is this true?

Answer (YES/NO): NO